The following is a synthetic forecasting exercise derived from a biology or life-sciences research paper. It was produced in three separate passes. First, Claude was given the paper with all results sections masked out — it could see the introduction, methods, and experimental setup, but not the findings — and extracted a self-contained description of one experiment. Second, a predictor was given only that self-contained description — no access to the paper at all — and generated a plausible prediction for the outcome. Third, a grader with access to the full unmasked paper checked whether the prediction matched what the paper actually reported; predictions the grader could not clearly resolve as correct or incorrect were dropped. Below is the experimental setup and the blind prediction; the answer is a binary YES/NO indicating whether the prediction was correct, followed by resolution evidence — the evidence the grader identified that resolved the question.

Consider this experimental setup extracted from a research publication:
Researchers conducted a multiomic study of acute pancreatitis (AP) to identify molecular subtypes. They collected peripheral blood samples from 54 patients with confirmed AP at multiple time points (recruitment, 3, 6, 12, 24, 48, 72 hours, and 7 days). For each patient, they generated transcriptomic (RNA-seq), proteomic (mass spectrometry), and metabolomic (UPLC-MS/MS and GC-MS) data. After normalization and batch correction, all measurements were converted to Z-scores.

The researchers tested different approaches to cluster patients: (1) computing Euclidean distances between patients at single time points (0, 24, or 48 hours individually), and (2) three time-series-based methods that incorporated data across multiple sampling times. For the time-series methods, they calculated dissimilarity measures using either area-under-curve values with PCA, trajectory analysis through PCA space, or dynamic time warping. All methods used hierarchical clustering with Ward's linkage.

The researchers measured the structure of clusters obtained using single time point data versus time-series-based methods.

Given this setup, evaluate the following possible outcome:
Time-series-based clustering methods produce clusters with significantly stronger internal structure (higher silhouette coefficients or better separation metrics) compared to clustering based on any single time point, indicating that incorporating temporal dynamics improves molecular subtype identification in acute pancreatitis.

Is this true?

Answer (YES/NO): YES